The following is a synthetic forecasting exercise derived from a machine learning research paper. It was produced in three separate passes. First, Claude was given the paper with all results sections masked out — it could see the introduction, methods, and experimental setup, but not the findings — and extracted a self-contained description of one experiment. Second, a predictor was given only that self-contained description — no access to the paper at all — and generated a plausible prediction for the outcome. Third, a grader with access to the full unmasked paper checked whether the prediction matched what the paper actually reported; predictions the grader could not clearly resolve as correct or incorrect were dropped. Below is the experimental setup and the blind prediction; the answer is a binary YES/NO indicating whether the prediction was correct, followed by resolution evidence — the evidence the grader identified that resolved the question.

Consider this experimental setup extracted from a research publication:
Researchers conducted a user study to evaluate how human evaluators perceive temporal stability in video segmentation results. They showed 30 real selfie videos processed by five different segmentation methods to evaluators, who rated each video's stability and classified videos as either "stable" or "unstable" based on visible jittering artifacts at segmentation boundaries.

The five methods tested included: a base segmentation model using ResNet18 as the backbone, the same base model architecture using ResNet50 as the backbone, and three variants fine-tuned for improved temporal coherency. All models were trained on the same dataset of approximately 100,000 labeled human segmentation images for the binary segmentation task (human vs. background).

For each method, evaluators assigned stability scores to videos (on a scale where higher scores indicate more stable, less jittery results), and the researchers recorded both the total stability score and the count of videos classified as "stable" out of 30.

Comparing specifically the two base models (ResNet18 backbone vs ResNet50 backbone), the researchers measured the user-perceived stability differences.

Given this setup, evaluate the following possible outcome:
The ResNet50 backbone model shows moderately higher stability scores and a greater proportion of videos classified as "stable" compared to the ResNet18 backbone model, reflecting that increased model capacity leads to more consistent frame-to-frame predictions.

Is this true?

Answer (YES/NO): NO